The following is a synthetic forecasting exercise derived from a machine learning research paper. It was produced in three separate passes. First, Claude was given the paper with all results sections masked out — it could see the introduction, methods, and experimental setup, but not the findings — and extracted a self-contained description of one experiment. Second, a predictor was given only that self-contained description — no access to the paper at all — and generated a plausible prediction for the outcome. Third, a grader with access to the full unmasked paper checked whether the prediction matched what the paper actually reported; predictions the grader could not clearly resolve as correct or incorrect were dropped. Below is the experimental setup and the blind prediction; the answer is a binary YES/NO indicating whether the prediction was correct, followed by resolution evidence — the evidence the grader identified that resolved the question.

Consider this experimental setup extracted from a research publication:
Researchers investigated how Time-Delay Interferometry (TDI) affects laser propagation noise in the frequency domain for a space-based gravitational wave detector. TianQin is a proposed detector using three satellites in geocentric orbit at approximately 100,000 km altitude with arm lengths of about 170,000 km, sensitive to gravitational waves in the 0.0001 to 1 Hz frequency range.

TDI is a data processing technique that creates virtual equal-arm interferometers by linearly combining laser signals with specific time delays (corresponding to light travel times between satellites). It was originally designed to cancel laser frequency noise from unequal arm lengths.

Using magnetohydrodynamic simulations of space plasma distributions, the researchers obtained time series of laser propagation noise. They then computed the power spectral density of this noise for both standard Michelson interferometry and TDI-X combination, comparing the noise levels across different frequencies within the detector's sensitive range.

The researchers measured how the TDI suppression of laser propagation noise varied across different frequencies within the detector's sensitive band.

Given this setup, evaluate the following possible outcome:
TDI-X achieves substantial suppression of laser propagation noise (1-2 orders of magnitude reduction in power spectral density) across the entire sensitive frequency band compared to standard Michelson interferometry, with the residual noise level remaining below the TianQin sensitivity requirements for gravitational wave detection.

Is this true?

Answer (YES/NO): NO